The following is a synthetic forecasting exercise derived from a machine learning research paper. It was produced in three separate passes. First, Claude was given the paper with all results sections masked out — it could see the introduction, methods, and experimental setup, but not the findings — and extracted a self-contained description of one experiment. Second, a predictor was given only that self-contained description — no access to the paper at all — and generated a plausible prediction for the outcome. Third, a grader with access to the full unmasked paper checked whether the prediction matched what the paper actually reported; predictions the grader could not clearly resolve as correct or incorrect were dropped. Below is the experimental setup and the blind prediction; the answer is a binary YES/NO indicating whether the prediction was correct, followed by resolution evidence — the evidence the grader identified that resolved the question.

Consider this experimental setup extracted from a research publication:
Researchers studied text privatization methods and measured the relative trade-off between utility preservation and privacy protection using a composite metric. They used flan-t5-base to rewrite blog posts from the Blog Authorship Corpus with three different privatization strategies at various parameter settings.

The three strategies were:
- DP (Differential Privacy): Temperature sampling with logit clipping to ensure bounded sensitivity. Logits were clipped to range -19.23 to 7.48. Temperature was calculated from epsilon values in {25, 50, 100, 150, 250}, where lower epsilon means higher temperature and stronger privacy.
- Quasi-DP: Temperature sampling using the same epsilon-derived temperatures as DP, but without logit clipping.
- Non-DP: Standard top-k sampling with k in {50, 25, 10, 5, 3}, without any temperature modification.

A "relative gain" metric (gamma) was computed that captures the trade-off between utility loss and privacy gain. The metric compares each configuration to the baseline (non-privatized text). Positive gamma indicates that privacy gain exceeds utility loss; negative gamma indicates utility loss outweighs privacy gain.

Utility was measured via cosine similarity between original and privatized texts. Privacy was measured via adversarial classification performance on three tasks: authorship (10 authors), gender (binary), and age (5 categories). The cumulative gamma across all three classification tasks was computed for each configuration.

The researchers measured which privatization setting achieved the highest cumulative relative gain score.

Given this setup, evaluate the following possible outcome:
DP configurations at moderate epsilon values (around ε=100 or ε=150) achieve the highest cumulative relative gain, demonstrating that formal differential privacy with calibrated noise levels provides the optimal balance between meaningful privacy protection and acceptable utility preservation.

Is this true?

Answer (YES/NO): NO